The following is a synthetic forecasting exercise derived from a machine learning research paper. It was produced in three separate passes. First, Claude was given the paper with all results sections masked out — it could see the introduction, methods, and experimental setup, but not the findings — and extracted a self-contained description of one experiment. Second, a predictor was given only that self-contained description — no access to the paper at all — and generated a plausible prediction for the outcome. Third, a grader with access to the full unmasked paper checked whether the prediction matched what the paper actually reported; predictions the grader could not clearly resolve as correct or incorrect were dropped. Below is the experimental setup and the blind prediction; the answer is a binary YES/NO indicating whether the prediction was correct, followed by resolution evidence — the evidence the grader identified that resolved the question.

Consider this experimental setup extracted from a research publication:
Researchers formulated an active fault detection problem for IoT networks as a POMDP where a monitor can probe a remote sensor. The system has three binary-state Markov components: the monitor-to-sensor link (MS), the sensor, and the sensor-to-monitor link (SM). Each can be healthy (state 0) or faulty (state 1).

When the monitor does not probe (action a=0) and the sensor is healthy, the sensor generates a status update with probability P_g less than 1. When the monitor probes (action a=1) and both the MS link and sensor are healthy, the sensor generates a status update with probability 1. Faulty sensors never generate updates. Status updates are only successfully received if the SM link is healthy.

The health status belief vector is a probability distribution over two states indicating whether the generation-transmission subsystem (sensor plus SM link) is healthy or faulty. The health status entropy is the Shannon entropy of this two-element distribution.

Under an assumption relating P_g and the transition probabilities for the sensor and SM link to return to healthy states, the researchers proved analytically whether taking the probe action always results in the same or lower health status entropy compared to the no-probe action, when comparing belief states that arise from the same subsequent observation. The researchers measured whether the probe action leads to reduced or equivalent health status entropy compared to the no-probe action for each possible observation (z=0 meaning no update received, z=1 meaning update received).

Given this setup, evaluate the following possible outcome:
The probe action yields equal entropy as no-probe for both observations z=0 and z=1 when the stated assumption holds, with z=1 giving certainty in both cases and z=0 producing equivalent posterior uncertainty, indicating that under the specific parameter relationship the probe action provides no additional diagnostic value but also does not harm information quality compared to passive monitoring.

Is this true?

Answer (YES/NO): NO